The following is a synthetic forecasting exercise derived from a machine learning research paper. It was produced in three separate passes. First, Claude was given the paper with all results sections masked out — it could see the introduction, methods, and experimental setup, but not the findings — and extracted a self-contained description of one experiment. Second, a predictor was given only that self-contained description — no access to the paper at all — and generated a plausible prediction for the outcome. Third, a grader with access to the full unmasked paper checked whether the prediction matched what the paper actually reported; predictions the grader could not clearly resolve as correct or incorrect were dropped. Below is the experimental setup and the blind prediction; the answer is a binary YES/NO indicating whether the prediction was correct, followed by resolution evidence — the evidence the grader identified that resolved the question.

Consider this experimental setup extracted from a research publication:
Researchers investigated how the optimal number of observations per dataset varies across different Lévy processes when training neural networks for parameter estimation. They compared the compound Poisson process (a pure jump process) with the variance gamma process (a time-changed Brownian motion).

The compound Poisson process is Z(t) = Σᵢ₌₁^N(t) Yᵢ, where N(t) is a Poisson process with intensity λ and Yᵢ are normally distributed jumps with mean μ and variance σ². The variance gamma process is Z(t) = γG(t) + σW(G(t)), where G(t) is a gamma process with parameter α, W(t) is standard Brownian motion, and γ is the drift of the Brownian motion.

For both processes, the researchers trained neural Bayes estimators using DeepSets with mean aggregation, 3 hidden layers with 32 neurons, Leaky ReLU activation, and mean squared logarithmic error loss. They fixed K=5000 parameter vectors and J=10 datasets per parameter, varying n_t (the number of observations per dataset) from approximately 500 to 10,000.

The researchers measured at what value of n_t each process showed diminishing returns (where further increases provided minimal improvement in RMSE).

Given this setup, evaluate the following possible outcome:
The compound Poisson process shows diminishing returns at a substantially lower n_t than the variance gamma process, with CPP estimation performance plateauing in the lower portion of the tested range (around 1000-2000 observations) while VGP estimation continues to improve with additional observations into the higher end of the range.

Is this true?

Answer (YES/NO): NO